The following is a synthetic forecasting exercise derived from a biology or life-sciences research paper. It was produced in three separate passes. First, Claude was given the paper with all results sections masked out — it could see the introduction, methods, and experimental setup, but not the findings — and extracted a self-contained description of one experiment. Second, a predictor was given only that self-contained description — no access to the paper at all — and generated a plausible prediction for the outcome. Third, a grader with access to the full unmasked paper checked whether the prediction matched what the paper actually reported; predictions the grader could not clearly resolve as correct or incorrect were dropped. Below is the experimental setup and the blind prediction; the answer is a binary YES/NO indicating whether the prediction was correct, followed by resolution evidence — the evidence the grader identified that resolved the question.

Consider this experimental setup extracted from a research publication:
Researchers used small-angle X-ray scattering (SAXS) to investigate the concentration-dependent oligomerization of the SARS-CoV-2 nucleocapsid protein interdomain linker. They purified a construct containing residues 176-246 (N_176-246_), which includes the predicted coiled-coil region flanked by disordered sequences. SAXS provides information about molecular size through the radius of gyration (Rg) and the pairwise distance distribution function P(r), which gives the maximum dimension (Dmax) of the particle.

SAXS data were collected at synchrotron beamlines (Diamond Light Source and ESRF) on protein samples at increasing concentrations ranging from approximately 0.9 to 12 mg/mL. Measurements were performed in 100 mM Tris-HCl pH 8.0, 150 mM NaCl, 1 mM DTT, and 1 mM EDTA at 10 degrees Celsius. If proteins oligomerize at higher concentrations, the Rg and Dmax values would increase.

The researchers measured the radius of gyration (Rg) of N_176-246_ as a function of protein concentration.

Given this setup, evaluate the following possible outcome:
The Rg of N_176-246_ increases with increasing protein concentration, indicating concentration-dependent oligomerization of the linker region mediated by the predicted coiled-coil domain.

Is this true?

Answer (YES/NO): YES